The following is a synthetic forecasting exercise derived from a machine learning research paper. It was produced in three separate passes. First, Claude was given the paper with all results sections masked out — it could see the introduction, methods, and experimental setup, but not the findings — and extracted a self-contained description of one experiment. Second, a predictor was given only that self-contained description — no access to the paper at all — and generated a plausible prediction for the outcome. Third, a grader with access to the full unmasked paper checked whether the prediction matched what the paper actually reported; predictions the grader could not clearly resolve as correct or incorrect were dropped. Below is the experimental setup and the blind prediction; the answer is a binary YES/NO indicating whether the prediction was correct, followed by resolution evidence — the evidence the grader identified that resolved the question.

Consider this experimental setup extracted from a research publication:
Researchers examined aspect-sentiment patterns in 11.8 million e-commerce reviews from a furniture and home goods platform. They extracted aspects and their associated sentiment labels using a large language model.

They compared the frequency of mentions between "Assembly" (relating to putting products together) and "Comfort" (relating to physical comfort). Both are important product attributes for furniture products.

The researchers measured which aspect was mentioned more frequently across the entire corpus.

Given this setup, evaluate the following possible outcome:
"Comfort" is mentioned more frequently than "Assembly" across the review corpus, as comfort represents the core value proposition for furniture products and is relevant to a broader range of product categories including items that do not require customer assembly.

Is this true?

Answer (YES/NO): NO